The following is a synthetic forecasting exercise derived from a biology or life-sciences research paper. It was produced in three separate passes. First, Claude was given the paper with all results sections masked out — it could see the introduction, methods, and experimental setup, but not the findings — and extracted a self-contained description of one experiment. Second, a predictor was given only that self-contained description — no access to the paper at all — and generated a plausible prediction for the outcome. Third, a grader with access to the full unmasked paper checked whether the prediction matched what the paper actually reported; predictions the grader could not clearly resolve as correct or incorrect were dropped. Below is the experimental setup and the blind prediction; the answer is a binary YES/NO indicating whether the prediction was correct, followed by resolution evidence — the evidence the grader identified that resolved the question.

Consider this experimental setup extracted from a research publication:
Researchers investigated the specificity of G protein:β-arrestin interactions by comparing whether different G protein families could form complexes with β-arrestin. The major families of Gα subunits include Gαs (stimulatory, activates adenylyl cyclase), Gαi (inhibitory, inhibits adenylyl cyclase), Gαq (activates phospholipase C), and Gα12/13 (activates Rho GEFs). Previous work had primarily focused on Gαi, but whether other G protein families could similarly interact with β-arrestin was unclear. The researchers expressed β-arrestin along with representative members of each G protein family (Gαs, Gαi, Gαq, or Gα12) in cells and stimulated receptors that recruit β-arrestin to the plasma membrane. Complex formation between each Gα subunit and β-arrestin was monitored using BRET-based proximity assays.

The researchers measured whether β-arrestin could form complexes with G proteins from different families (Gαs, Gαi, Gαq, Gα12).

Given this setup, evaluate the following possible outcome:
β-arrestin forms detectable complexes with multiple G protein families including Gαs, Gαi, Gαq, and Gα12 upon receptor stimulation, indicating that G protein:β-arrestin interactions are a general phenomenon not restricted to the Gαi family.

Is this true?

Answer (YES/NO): NO